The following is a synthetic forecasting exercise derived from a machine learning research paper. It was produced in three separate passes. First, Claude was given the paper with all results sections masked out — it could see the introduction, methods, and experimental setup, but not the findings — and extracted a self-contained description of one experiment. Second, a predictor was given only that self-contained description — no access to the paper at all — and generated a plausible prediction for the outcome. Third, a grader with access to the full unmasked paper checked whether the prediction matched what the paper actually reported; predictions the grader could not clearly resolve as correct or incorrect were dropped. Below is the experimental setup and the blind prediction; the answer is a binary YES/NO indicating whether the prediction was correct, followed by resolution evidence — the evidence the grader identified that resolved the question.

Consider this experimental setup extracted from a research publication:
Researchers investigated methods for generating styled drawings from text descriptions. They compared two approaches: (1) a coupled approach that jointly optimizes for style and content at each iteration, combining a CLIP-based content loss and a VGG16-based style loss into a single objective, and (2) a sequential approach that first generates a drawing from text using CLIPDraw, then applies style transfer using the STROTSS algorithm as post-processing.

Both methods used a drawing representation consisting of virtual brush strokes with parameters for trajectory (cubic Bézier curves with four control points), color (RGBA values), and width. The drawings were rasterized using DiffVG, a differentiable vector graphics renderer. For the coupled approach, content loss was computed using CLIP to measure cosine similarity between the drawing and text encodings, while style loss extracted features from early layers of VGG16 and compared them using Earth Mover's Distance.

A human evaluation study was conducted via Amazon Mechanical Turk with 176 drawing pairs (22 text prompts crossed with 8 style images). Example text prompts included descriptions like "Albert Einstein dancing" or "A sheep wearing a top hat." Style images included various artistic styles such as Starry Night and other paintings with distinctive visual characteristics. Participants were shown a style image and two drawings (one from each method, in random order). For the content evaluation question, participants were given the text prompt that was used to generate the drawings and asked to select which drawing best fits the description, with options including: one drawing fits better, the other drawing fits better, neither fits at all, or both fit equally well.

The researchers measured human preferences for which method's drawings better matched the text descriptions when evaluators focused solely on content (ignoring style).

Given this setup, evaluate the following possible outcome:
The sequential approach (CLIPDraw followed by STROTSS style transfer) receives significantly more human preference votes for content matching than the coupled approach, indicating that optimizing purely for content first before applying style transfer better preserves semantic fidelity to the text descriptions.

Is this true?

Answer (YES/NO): YES